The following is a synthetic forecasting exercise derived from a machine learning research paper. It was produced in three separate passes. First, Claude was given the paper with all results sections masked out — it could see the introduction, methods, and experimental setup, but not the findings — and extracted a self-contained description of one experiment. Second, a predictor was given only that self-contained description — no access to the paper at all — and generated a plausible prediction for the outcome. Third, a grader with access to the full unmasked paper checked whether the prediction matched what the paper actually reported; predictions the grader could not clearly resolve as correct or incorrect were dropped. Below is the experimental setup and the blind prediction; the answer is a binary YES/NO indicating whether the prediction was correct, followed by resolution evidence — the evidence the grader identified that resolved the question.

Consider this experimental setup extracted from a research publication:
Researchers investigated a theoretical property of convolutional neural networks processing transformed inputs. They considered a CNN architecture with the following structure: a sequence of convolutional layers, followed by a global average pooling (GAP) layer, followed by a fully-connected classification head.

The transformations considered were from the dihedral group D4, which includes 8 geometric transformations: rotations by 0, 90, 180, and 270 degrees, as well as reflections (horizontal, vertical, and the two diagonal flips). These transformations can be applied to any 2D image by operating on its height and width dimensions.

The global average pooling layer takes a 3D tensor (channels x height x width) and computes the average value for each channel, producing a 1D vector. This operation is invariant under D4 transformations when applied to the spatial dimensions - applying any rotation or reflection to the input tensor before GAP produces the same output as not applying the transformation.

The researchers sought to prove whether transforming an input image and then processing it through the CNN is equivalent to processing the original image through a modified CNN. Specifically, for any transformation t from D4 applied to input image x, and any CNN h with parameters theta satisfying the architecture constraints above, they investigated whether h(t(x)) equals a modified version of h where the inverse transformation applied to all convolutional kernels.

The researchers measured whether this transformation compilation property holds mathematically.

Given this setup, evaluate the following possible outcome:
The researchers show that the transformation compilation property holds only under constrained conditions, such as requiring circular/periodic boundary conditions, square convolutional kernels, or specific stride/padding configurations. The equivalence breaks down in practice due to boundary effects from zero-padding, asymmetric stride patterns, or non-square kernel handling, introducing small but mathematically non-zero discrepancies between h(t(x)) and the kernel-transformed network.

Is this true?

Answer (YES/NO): NO